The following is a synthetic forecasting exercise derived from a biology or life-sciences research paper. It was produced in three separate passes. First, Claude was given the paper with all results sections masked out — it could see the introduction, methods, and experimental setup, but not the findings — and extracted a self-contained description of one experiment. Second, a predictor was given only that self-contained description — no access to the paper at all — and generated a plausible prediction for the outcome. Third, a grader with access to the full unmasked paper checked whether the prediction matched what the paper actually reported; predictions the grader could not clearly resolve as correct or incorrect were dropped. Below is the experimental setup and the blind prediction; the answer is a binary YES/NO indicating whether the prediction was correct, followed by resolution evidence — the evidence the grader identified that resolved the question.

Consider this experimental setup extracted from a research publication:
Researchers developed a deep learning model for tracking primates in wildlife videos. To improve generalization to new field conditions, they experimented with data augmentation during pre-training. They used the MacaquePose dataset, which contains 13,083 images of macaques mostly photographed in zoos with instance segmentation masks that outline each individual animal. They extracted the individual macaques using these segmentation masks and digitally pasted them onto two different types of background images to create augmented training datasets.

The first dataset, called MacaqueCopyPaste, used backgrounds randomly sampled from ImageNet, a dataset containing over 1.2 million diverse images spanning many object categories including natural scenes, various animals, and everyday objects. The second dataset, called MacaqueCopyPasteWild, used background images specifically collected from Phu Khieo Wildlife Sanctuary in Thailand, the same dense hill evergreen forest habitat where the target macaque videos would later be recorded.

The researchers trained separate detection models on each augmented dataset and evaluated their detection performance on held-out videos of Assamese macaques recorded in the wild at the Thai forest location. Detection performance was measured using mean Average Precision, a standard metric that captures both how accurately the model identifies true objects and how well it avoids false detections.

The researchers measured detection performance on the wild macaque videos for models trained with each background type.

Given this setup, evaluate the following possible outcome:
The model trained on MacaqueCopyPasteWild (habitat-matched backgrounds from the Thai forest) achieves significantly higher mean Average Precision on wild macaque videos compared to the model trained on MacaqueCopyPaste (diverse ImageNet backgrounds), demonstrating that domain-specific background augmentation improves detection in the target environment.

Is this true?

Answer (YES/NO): NO